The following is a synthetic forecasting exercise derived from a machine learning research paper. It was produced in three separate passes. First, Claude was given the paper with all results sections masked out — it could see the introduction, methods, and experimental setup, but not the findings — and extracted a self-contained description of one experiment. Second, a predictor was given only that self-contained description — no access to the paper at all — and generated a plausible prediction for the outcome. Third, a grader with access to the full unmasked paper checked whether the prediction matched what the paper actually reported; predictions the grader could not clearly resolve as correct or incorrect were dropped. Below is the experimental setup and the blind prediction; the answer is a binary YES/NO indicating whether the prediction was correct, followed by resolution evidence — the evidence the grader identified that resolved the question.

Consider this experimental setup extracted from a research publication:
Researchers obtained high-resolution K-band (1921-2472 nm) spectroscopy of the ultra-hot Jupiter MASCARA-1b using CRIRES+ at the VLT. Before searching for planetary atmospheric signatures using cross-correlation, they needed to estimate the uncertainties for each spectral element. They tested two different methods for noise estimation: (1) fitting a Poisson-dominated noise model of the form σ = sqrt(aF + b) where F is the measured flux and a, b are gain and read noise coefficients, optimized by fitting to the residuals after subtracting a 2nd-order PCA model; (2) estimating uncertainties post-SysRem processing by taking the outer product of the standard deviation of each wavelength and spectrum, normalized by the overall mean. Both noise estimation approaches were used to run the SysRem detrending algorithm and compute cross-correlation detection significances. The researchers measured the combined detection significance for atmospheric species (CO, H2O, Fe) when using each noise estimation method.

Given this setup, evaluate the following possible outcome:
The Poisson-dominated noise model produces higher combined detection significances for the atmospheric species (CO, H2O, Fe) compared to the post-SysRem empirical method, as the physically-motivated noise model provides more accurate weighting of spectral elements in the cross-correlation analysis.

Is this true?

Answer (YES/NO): YES